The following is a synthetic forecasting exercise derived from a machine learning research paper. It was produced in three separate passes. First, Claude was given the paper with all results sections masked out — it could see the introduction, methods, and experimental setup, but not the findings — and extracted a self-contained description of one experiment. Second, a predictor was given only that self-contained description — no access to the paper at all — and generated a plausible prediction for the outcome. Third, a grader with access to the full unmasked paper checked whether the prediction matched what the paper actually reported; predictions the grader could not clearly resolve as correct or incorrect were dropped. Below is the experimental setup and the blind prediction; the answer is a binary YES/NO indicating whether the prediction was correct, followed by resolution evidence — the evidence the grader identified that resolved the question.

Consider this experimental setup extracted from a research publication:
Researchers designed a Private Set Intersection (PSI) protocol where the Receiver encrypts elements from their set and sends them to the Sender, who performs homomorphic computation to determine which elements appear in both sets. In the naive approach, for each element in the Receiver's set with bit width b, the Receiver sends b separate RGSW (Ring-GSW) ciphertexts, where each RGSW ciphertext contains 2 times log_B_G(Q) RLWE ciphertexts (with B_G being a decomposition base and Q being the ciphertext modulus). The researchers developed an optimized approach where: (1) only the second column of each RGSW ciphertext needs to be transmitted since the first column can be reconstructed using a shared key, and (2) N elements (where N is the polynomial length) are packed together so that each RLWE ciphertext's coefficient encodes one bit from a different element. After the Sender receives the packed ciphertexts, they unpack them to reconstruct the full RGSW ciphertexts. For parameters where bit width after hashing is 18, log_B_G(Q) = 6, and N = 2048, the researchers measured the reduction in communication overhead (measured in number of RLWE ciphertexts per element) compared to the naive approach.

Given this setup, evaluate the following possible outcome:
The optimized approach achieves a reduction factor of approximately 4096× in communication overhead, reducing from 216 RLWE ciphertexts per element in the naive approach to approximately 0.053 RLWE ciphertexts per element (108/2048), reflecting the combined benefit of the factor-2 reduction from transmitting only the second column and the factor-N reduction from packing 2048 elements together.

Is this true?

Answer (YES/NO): YES